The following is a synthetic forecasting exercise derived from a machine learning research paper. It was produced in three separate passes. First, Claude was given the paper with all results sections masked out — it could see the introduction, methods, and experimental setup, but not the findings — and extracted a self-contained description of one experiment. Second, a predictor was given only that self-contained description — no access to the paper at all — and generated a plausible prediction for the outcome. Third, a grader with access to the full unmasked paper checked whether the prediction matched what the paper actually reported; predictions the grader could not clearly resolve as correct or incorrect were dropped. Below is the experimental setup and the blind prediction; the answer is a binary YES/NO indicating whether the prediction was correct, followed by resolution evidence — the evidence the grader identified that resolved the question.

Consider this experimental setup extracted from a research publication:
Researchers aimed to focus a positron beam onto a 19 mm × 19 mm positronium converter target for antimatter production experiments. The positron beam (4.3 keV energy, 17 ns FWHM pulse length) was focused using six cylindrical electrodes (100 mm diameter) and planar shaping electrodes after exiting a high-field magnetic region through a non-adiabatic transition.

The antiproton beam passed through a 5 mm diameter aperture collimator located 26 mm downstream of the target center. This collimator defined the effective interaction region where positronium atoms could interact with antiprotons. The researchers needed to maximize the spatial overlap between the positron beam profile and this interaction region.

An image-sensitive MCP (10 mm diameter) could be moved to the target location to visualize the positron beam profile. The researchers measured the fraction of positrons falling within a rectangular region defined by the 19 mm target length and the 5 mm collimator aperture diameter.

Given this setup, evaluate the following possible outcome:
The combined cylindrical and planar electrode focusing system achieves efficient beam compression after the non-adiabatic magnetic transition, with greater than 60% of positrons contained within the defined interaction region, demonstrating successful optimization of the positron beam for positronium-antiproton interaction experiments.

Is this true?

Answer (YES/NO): YES